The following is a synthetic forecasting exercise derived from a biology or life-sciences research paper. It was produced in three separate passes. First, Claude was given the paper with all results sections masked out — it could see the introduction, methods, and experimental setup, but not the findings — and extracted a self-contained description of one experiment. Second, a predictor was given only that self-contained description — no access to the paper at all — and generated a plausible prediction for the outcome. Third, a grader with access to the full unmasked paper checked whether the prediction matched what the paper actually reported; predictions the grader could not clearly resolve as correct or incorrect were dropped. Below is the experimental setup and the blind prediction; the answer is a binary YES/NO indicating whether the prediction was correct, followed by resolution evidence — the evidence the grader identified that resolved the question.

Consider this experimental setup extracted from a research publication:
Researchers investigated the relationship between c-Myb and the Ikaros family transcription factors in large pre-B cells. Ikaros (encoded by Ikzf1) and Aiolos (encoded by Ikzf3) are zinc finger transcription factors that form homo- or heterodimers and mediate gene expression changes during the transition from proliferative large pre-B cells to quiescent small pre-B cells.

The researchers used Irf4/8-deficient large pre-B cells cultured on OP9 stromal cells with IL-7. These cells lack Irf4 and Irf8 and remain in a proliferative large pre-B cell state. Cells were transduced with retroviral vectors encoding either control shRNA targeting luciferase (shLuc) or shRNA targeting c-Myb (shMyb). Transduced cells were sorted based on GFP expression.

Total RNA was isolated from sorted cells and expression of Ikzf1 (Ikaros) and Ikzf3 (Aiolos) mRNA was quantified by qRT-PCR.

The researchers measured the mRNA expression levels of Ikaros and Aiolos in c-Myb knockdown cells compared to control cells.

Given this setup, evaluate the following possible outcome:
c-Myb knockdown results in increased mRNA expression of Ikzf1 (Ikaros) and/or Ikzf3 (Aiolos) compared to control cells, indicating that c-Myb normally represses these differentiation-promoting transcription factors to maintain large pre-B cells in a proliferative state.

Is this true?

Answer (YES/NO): YES